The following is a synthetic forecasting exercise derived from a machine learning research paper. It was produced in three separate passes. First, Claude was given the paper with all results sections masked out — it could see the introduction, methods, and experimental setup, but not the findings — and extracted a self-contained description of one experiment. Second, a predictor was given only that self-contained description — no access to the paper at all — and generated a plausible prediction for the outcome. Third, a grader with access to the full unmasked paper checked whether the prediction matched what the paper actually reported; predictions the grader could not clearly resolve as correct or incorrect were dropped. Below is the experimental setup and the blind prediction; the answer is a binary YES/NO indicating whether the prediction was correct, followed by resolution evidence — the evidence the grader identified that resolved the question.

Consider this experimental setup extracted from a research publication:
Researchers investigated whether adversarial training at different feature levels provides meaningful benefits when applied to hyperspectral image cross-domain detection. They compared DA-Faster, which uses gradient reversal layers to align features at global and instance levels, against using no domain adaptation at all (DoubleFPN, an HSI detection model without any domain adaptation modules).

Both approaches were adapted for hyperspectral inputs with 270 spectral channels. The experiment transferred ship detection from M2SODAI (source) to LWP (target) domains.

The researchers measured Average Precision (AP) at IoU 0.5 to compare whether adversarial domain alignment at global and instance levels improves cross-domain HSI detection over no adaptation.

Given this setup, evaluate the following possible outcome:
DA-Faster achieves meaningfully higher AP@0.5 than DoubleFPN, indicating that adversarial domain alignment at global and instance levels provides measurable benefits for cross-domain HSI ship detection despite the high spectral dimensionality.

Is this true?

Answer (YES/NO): NO